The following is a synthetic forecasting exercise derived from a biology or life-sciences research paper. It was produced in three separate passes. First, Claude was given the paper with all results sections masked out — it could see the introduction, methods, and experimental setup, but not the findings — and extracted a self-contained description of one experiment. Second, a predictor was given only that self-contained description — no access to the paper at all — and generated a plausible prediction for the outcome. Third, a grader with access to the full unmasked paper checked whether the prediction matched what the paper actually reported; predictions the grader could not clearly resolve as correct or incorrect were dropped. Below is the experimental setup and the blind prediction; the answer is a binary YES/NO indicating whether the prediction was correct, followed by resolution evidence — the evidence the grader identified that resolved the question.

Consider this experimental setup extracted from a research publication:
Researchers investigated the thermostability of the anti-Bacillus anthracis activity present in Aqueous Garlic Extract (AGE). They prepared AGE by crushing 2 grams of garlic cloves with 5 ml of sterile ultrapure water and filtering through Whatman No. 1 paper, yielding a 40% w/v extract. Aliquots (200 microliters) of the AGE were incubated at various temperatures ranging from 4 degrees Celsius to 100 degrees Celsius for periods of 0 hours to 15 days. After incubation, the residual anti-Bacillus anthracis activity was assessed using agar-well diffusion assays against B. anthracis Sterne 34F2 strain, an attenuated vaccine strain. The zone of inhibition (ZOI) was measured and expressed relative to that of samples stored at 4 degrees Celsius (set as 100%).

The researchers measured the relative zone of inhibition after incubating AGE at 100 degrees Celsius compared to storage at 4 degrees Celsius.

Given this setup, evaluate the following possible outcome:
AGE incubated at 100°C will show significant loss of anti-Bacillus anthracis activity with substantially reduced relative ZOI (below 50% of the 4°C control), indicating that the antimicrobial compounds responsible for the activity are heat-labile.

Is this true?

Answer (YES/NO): YES